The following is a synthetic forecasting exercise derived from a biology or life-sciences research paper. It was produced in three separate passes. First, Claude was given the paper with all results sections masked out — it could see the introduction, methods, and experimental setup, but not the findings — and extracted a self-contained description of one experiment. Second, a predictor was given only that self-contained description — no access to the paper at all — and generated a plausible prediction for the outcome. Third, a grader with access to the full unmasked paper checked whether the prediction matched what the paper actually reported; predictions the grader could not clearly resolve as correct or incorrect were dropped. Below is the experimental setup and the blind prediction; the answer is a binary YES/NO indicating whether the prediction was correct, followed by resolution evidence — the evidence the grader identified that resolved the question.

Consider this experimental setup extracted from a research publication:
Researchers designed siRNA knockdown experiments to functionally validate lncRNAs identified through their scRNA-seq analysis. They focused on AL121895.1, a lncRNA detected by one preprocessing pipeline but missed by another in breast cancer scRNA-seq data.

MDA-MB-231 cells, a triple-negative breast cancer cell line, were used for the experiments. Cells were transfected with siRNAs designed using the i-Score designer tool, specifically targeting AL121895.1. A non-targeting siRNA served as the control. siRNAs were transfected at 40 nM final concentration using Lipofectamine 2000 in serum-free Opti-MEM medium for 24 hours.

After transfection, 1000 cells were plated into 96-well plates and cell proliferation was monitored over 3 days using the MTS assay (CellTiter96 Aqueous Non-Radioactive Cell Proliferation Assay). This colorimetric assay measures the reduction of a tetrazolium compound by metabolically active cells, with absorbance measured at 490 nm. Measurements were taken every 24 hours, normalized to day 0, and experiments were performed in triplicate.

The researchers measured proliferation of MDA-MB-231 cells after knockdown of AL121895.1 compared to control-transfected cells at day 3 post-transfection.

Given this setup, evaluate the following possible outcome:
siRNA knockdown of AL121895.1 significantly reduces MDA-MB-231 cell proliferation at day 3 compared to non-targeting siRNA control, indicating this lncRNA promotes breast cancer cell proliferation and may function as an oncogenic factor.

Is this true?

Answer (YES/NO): YES